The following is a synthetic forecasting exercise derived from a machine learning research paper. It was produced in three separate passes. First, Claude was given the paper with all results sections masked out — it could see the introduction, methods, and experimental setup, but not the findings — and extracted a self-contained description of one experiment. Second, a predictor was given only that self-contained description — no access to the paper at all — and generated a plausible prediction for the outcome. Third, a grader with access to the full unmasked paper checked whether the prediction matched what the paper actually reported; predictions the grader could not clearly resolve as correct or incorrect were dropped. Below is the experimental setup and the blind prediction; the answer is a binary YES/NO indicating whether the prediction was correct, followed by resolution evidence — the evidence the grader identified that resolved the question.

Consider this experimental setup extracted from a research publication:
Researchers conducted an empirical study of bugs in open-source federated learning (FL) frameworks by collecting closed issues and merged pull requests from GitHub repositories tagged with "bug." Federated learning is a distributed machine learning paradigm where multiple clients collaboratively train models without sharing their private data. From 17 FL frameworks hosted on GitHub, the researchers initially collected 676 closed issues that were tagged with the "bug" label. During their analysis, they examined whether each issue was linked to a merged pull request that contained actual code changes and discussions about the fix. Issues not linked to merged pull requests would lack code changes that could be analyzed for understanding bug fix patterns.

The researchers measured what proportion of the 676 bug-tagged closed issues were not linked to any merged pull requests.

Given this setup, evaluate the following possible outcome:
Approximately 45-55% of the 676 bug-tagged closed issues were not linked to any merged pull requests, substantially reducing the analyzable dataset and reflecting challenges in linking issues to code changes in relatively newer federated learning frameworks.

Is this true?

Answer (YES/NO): NO